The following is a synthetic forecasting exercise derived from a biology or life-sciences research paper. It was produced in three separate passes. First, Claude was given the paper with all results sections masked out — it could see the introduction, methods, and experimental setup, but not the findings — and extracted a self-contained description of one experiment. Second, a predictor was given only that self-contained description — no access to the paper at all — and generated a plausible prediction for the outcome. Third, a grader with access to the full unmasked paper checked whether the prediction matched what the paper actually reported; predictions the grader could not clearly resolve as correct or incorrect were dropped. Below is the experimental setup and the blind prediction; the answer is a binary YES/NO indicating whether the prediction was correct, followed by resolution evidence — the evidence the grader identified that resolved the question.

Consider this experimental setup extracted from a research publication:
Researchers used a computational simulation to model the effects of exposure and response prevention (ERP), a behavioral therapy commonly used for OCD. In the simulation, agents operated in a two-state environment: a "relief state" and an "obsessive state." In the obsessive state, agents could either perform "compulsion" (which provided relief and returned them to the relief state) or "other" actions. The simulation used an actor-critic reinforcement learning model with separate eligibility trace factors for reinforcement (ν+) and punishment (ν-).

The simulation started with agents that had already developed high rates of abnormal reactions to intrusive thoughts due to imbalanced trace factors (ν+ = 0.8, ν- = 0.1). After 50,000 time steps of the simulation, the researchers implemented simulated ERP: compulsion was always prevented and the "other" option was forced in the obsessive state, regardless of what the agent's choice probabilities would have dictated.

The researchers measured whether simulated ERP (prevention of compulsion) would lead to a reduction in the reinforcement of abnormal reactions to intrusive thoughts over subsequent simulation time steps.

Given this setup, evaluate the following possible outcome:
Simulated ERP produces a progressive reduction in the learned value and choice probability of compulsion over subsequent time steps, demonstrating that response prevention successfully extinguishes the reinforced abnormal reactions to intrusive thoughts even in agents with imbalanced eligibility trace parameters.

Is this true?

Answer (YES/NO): YES